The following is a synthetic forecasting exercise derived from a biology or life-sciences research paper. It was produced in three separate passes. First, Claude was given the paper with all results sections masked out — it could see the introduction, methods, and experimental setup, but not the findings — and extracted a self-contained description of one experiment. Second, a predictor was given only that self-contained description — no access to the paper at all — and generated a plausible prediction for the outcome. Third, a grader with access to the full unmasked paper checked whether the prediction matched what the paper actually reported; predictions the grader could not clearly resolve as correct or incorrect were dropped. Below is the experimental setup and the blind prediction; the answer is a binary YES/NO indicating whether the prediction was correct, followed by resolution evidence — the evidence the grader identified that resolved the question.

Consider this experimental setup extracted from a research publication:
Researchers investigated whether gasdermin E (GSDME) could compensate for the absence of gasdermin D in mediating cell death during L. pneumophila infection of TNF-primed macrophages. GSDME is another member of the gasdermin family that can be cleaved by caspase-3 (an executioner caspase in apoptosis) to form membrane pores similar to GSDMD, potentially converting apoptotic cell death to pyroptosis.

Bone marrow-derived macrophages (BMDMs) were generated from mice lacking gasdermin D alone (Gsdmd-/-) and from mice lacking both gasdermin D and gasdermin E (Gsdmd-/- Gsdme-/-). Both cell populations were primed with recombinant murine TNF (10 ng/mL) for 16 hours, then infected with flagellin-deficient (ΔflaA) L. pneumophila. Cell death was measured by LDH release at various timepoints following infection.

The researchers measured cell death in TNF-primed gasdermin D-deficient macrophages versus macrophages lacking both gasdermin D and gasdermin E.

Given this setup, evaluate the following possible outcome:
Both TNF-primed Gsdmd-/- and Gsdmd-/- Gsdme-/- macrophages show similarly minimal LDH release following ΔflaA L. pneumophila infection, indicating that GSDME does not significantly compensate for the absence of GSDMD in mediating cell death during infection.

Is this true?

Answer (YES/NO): NO